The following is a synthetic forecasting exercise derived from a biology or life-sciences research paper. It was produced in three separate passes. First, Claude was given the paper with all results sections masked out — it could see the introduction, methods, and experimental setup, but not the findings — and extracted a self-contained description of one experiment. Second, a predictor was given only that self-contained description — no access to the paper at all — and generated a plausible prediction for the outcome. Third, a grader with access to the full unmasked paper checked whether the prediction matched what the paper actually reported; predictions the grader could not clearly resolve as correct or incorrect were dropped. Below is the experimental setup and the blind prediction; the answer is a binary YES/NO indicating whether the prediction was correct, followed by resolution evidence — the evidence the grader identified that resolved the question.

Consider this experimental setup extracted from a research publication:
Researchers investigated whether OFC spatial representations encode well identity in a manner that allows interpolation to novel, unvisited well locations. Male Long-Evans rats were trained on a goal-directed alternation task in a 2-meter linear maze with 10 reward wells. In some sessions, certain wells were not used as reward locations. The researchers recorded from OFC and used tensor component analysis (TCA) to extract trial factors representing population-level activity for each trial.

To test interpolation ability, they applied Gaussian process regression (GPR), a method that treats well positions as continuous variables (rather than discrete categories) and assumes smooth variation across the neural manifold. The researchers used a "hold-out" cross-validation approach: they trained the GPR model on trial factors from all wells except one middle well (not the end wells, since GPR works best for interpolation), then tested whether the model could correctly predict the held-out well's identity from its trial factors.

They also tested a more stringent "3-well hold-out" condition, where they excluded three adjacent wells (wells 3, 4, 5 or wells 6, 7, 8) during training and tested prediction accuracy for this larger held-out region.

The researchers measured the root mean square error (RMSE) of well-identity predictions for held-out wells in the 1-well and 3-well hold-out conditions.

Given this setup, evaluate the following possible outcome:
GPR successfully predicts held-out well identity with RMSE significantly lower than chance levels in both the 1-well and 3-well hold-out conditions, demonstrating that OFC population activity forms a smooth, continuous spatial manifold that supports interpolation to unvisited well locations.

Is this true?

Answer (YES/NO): YES